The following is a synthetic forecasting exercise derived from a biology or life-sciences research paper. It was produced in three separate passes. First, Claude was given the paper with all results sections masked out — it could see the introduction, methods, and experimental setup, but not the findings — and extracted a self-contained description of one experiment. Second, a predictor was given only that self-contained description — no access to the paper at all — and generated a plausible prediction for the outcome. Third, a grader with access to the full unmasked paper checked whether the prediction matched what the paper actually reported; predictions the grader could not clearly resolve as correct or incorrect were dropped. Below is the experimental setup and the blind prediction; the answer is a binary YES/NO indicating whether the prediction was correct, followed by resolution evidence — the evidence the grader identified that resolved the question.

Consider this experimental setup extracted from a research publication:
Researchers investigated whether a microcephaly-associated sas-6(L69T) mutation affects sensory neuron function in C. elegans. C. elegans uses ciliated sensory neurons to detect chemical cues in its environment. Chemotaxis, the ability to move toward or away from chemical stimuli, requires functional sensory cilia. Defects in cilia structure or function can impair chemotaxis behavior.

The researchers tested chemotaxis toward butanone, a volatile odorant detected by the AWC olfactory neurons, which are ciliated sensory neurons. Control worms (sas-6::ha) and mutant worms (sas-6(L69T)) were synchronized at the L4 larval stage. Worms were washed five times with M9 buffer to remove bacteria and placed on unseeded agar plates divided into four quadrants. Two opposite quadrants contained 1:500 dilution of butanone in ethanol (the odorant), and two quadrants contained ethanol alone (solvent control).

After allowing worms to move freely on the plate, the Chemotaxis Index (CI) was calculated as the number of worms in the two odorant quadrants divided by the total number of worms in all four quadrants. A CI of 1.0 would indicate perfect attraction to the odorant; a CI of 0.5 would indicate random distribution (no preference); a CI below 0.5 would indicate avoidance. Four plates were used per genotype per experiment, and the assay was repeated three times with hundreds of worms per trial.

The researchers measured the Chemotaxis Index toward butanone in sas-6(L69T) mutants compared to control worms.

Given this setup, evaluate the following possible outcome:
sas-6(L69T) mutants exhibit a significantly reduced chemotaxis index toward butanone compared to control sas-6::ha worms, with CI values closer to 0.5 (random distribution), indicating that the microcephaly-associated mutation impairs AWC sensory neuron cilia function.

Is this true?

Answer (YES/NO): NO